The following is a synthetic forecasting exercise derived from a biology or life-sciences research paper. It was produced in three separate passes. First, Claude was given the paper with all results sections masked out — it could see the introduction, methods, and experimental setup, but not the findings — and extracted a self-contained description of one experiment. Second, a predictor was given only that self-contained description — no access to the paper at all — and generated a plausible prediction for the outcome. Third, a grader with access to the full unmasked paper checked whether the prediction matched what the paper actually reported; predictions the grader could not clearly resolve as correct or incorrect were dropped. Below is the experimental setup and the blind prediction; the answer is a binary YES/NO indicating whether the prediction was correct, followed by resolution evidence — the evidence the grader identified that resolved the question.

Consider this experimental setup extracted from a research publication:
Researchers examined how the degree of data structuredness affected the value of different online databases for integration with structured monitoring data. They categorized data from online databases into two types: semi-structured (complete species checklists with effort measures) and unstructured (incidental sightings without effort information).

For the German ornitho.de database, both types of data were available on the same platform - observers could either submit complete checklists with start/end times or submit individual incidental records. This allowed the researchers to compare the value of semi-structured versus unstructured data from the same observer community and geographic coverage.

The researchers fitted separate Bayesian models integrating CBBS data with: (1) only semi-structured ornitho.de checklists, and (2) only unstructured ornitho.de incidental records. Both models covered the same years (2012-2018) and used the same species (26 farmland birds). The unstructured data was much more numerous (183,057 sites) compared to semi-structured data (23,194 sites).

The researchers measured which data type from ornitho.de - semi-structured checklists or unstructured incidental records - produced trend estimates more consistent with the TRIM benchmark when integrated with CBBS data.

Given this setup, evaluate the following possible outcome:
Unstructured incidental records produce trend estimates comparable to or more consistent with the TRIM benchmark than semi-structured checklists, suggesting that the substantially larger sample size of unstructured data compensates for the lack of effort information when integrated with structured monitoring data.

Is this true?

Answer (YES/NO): NO